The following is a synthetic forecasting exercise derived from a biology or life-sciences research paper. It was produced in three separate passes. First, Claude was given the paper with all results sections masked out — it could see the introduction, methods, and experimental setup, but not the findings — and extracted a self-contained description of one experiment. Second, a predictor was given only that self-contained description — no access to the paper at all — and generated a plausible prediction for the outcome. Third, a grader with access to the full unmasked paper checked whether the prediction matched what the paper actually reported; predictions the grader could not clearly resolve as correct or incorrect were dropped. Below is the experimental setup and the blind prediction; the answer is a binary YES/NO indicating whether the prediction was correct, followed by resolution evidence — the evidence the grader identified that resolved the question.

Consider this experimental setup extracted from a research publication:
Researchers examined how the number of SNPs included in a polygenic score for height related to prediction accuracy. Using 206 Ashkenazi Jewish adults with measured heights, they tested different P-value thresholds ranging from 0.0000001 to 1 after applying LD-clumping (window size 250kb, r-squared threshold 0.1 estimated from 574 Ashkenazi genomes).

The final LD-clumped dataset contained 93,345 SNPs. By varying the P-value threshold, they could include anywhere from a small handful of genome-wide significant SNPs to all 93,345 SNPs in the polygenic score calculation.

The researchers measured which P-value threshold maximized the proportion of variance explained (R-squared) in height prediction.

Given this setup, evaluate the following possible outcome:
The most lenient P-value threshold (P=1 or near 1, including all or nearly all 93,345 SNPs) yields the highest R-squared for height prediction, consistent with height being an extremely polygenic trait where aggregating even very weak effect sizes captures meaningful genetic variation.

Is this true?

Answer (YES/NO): NO